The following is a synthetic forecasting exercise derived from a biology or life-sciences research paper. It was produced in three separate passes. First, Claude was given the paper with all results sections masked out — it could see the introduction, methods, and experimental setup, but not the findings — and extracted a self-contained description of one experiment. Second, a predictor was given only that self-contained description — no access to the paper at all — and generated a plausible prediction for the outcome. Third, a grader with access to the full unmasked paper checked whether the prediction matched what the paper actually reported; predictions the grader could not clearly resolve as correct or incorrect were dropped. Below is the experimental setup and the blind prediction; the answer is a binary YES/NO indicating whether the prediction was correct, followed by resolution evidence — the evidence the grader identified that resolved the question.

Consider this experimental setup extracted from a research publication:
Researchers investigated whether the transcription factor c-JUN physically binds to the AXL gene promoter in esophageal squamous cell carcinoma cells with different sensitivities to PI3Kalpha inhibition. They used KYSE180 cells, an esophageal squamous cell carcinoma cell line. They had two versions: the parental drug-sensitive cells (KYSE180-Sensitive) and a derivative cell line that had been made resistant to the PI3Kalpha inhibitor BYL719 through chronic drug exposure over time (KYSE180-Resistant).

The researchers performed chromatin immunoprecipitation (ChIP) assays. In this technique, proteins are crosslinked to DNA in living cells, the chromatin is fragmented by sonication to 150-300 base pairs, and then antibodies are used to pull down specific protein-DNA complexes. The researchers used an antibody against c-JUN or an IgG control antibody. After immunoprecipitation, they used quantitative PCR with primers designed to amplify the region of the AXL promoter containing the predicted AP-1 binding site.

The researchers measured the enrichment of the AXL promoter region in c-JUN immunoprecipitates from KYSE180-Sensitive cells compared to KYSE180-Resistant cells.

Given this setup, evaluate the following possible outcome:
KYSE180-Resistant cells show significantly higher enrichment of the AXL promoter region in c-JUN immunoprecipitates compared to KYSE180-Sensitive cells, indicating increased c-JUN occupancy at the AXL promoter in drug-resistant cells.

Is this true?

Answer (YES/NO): NO